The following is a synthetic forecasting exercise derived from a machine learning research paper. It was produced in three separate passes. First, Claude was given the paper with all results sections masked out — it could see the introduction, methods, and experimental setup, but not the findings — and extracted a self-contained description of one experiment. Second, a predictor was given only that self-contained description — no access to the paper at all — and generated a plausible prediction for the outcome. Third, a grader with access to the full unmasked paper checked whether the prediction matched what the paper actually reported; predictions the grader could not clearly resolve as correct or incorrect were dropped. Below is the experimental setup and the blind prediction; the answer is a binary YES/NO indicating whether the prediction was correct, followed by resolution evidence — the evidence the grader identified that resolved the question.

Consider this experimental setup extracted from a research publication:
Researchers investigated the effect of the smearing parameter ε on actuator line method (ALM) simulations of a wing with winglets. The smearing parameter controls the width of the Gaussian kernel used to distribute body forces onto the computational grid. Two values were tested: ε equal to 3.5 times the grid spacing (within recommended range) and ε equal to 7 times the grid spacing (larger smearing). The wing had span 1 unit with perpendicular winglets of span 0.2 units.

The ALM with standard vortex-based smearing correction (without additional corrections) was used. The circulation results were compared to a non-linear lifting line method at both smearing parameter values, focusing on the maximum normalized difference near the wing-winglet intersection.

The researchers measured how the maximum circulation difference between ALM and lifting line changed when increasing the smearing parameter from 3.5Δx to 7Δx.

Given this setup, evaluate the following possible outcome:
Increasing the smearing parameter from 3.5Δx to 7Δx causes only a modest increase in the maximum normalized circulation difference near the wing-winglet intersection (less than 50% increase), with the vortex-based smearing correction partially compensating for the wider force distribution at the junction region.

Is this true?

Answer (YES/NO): NO